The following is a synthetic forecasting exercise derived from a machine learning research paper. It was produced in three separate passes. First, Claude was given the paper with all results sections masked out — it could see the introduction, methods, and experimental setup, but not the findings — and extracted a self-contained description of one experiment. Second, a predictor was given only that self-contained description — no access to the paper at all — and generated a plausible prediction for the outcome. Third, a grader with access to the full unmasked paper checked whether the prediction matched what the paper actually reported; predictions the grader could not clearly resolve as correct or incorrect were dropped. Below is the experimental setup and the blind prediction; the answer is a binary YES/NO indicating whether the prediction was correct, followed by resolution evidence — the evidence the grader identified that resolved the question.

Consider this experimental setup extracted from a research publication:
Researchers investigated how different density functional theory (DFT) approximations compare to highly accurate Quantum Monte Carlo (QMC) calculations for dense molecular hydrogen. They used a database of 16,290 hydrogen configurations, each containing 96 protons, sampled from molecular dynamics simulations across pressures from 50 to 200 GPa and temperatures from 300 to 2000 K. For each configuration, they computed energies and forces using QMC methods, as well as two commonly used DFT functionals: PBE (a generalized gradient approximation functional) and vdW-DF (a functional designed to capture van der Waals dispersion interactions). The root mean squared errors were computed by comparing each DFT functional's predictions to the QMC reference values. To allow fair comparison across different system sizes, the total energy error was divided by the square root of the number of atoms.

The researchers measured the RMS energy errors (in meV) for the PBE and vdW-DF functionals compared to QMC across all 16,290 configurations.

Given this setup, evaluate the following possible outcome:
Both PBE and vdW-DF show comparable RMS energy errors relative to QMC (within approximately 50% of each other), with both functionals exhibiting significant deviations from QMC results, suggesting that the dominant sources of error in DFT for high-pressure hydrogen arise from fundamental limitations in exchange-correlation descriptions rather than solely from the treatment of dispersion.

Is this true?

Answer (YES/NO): NO